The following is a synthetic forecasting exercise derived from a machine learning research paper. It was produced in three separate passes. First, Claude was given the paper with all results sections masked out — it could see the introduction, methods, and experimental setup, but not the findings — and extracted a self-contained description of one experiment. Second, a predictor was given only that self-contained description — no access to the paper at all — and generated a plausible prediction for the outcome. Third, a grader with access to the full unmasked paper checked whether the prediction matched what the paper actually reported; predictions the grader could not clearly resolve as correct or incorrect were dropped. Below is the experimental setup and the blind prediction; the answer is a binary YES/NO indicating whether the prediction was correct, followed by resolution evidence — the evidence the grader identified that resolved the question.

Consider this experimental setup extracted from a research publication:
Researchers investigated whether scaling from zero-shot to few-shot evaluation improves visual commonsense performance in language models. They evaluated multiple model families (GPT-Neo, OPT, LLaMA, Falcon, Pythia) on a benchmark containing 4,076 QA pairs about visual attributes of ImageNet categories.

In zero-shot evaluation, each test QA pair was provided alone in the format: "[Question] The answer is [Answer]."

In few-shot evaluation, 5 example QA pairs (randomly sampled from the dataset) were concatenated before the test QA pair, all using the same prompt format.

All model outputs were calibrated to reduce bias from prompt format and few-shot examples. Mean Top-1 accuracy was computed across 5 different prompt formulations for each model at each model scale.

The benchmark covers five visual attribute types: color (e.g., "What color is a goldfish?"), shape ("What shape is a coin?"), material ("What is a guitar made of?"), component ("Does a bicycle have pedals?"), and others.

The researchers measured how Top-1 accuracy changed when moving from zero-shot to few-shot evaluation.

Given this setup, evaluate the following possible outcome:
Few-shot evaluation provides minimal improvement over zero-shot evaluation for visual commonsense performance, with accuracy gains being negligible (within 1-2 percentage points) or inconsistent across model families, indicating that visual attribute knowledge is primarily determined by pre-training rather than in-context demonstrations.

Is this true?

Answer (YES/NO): NO